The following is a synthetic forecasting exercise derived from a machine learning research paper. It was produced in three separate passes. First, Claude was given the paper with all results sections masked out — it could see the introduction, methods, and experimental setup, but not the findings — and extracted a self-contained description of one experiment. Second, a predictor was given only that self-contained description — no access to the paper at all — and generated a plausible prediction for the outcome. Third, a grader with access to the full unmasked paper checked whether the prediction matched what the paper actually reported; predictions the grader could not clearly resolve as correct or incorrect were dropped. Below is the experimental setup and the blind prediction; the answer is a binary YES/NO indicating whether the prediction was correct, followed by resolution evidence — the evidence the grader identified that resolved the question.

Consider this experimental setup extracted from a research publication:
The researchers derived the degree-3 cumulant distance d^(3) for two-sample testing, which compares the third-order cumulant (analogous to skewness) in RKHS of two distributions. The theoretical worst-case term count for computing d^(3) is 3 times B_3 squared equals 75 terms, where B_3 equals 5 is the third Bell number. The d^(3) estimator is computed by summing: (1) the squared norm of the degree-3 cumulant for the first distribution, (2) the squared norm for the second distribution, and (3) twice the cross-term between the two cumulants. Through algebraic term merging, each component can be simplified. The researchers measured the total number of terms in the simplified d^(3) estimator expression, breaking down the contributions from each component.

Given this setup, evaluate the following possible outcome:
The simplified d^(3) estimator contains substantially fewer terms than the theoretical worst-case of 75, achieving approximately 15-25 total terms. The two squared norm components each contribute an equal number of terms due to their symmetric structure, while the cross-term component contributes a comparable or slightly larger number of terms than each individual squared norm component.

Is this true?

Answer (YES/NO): YES